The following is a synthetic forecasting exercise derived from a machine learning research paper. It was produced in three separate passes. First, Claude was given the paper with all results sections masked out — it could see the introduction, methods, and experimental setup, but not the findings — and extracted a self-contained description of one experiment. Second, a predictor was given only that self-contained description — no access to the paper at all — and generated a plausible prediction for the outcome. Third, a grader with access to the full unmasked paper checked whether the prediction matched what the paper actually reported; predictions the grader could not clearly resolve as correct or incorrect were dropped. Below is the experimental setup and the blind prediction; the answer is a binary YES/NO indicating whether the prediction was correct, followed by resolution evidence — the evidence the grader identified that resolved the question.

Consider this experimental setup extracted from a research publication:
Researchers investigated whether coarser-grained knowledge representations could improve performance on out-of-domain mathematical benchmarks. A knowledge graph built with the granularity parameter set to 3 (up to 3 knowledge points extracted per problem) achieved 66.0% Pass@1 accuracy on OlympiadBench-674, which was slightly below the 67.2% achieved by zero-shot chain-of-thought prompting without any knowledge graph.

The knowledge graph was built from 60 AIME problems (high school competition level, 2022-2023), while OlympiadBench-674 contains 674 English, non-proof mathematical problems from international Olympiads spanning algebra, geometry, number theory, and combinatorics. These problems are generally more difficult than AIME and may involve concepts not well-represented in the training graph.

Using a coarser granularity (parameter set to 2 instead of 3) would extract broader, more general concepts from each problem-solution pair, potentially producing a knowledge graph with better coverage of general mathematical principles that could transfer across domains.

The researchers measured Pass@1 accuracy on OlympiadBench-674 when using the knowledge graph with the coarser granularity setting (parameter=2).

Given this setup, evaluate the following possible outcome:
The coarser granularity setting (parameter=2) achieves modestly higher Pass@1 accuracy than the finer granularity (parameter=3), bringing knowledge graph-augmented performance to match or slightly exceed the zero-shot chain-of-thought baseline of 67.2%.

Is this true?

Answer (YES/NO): YES